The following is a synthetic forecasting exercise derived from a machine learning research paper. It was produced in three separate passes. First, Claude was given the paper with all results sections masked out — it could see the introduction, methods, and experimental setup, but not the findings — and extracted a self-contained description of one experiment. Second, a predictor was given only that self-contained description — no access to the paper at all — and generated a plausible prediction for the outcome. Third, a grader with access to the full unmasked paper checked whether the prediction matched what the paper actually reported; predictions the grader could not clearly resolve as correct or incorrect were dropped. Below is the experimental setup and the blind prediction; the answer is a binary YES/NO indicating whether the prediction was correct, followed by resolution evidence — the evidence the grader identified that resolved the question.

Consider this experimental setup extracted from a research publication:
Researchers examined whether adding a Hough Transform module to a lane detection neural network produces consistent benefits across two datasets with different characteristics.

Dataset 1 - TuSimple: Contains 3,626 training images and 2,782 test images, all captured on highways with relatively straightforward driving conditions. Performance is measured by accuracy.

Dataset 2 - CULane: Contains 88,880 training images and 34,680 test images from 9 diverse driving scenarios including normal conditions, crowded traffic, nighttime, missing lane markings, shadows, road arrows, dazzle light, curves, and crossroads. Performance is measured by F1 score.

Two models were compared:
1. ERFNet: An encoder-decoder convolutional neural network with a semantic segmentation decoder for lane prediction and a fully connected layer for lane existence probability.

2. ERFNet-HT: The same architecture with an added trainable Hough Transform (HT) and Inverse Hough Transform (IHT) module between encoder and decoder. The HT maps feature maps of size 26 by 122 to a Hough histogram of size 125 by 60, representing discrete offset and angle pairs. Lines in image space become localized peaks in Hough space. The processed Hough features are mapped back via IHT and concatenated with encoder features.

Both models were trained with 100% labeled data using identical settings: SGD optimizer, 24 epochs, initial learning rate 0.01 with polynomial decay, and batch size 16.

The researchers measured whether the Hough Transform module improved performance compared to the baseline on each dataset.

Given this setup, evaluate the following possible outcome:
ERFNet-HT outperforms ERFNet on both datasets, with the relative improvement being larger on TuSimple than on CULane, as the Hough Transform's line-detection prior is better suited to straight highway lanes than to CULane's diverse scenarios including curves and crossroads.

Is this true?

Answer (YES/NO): NO